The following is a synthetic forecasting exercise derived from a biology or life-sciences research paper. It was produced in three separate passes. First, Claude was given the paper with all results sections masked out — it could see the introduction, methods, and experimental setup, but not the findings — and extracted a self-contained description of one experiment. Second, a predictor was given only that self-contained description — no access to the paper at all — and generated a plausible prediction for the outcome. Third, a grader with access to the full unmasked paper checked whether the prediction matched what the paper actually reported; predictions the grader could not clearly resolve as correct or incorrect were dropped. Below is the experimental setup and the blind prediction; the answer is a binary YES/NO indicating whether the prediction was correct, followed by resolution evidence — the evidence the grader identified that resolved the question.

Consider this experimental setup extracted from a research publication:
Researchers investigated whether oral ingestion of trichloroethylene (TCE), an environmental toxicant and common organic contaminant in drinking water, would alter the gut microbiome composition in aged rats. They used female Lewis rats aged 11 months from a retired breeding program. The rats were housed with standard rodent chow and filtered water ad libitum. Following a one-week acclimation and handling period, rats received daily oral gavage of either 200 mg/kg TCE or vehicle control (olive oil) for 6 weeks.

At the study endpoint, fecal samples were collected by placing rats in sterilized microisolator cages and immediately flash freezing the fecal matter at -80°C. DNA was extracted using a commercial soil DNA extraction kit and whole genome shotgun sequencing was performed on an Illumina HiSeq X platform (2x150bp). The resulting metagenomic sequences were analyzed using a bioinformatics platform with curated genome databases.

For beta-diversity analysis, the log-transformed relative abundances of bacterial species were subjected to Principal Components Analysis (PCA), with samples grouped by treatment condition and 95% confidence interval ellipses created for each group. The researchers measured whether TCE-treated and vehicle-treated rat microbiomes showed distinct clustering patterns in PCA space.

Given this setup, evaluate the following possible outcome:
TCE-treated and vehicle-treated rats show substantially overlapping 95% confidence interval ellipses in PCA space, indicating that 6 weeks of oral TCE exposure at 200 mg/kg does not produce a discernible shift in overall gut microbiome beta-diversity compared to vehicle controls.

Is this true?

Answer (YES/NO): NO